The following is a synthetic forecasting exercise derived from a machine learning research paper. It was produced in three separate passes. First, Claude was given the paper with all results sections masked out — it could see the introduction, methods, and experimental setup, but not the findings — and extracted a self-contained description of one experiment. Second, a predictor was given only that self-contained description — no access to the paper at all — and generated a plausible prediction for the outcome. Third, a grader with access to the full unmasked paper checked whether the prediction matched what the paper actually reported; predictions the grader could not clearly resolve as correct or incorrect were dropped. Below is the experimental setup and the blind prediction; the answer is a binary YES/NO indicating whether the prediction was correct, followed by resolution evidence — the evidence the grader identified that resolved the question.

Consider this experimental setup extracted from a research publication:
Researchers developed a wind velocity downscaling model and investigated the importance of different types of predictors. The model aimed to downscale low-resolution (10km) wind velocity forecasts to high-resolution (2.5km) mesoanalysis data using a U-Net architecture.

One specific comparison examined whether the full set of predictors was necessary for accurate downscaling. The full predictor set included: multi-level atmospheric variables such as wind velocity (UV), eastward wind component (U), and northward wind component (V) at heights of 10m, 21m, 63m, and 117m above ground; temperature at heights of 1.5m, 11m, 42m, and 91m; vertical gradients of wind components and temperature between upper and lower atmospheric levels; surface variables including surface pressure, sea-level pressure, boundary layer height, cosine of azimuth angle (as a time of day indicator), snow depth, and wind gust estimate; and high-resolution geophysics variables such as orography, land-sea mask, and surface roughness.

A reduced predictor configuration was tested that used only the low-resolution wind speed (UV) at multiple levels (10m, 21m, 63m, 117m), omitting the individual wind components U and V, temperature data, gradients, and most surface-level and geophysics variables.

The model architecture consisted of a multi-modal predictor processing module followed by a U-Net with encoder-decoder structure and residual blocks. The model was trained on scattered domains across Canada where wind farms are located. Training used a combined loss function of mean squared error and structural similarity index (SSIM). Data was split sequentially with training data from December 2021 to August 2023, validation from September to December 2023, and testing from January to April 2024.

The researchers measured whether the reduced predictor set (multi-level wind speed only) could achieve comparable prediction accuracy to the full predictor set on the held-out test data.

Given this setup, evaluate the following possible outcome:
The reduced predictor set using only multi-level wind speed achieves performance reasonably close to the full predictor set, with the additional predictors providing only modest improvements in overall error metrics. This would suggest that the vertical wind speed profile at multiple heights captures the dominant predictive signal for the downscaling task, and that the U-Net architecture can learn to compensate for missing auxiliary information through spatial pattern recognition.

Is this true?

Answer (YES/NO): YES